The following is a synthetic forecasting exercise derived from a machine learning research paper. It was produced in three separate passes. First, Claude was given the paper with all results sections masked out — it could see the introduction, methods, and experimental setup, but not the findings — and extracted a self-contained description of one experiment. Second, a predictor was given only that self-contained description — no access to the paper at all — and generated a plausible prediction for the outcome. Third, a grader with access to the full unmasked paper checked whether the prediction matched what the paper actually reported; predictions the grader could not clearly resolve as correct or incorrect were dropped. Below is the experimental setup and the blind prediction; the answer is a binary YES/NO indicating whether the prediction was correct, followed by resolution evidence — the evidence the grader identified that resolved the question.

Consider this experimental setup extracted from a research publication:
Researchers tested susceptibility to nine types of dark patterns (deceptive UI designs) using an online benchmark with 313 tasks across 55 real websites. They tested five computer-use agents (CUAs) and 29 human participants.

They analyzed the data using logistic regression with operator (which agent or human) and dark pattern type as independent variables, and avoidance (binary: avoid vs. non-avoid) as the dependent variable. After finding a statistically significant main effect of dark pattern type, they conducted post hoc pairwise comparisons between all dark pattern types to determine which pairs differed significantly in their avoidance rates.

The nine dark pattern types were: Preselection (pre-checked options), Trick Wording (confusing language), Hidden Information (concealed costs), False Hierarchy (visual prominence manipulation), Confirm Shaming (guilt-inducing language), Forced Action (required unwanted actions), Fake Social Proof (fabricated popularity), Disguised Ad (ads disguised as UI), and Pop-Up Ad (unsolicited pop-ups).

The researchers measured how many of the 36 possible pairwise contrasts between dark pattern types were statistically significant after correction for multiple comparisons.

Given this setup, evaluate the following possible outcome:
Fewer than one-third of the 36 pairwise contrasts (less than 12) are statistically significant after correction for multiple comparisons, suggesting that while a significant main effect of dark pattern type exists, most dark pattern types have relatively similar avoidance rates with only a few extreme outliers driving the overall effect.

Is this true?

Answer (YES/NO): NO